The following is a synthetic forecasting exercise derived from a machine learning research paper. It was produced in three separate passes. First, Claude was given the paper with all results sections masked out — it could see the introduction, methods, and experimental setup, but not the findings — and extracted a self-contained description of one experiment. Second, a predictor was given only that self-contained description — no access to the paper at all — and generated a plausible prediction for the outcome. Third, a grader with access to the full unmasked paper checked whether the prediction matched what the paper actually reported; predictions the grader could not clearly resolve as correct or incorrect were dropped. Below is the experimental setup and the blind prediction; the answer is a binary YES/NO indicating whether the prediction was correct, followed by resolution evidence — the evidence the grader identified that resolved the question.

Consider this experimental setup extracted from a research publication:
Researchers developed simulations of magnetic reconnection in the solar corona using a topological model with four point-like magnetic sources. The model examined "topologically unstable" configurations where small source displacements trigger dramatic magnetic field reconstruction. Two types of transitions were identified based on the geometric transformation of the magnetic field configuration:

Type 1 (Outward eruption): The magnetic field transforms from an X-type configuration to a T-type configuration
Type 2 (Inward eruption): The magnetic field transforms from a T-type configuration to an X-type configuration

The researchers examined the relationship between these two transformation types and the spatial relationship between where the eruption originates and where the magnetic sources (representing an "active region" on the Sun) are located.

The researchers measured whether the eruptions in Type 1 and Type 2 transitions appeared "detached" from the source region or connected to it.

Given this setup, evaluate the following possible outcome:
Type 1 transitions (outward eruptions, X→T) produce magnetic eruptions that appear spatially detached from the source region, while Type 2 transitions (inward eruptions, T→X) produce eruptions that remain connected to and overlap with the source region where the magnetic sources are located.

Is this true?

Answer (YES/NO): NO